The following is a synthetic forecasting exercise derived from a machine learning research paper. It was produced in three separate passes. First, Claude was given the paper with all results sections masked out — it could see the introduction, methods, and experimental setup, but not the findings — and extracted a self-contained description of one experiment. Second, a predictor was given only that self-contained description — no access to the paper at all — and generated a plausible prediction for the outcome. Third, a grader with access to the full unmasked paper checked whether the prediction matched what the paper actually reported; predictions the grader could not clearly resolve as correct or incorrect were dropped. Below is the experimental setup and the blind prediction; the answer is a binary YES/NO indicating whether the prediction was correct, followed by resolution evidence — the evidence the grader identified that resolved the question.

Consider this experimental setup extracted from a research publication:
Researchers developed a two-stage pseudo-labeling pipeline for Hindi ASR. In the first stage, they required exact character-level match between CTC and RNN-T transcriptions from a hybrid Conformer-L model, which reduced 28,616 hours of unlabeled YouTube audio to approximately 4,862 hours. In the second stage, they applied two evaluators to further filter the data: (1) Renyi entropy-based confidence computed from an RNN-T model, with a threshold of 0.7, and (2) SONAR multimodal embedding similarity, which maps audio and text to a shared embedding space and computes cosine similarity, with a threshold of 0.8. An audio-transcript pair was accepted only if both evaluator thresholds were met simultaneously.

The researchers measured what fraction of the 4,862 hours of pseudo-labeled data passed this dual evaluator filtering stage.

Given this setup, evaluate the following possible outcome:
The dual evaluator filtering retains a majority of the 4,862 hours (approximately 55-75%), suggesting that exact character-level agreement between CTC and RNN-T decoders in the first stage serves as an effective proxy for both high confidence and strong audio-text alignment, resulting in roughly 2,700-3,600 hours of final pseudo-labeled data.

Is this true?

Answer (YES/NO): NO